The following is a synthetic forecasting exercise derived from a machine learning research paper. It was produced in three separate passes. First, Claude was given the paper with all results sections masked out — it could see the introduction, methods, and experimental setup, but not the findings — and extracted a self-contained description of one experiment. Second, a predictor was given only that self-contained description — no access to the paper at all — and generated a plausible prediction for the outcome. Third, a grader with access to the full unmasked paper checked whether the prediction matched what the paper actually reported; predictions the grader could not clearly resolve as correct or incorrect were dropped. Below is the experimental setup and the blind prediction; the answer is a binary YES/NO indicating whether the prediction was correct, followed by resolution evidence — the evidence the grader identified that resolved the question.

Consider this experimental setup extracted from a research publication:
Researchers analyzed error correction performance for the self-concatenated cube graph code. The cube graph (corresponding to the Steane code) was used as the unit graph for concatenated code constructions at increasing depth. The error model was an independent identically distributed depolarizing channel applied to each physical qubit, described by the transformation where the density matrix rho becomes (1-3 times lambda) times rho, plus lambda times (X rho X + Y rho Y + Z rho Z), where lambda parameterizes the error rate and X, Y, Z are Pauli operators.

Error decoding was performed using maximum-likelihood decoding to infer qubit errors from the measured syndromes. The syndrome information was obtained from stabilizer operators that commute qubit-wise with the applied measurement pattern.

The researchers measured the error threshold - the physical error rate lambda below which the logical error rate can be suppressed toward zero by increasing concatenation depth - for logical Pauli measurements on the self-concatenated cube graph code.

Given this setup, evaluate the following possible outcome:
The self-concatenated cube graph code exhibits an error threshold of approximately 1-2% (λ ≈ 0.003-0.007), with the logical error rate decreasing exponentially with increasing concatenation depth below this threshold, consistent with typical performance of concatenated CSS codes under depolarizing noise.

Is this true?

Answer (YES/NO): NO